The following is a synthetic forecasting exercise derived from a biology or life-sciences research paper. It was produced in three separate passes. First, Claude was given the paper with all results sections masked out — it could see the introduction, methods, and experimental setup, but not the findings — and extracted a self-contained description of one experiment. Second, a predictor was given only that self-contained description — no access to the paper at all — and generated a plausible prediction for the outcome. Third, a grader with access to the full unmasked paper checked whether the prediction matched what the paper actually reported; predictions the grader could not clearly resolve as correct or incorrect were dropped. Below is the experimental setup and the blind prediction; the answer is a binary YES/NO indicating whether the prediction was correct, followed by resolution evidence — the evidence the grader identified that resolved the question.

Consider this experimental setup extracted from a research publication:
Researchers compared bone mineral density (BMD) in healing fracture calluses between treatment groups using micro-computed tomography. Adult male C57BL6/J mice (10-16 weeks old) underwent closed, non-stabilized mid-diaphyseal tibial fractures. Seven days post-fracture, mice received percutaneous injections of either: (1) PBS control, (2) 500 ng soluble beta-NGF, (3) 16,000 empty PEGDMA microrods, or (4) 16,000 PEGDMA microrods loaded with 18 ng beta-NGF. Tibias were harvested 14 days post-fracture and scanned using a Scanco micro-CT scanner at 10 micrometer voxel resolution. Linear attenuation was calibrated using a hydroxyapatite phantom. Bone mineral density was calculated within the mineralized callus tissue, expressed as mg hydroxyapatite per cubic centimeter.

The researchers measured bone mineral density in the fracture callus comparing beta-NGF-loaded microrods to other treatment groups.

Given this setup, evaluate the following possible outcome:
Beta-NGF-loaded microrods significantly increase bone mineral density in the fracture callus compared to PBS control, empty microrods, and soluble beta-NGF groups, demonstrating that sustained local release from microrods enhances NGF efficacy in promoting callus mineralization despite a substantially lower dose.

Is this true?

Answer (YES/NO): NO